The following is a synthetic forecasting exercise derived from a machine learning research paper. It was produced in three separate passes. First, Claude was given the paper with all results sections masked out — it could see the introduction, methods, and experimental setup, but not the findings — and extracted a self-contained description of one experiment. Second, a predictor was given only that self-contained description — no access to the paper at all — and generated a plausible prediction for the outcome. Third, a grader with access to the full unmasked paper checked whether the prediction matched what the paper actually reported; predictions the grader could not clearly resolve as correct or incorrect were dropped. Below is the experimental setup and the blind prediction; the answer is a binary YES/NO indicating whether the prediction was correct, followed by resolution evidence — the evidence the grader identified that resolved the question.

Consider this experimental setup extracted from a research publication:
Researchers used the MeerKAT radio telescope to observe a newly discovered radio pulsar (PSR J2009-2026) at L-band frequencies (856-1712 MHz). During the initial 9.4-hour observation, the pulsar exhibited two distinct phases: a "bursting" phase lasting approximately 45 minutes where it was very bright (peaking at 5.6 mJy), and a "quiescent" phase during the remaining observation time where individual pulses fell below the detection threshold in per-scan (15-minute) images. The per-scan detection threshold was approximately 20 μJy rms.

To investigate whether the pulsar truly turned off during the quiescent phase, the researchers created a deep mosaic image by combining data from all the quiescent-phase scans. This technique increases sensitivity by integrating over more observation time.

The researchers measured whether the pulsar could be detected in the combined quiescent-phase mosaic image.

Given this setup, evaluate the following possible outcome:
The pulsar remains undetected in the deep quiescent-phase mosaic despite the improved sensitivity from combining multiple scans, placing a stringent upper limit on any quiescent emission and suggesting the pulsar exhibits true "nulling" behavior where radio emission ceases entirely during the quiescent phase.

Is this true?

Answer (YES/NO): NO